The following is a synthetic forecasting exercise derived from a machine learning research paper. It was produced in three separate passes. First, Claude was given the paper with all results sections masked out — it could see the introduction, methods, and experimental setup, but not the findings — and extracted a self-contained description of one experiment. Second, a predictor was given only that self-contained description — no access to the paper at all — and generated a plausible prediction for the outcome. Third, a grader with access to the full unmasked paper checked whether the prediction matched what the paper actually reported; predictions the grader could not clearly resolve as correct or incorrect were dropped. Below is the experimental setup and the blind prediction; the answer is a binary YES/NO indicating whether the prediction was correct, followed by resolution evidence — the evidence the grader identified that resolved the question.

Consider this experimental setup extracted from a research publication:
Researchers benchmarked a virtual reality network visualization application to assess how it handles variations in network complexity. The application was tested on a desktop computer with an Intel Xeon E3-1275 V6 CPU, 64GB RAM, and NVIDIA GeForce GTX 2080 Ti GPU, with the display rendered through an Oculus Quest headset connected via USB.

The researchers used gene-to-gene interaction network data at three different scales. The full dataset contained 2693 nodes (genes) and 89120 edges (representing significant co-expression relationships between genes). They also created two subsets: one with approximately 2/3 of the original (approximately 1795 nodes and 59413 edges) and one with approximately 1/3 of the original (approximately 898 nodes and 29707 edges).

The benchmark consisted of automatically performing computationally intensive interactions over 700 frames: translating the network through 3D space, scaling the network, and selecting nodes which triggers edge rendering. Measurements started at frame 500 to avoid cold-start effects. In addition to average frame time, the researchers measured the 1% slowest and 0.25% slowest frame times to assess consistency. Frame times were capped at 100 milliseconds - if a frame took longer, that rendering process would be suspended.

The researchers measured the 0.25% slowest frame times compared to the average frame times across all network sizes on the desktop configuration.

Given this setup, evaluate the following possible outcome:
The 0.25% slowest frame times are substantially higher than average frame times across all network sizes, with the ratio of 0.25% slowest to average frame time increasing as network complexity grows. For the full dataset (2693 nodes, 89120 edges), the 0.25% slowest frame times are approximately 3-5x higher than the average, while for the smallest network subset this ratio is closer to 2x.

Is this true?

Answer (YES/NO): NO